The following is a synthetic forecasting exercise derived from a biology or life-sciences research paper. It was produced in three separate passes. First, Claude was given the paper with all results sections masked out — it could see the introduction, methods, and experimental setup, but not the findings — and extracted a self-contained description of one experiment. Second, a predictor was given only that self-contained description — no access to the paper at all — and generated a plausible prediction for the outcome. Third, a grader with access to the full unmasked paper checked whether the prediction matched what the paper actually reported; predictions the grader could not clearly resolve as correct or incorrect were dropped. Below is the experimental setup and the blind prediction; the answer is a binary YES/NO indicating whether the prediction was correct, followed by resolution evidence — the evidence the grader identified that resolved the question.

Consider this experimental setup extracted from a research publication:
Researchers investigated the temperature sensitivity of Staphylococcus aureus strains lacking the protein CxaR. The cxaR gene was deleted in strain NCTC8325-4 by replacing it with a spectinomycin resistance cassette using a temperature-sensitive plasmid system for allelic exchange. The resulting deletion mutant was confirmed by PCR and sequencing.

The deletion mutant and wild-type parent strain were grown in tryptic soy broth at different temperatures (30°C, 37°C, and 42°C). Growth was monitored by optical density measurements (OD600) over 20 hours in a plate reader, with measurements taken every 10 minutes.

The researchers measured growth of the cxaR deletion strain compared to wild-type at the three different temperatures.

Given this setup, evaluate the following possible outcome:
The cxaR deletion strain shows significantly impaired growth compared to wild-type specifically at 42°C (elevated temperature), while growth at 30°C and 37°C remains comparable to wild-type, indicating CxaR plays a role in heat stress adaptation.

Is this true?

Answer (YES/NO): NO